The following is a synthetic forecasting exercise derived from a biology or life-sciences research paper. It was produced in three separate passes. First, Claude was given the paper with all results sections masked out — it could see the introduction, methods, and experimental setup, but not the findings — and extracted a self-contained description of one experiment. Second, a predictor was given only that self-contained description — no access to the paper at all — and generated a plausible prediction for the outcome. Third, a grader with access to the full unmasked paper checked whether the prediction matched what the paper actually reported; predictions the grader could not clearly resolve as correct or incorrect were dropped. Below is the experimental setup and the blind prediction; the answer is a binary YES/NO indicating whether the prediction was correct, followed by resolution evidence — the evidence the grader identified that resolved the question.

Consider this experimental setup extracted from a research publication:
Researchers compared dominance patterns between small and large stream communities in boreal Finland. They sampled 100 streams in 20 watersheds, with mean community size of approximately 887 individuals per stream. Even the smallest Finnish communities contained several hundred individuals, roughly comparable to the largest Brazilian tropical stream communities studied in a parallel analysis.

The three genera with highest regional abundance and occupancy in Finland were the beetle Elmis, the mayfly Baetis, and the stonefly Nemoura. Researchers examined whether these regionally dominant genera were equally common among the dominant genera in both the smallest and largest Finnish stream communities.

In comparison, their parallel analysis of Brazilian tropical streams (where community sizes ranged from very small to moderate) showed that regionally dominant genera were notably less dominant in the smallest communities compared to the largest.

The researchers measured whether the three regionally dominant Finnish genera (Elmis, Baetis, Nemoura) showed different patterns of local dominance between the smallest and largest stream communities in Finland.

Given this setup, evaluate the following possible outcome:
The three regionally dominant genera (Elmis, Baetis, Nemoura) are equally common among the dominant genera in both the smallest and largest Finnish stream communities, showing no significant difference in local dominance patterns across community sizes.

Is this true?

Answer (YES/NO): NO